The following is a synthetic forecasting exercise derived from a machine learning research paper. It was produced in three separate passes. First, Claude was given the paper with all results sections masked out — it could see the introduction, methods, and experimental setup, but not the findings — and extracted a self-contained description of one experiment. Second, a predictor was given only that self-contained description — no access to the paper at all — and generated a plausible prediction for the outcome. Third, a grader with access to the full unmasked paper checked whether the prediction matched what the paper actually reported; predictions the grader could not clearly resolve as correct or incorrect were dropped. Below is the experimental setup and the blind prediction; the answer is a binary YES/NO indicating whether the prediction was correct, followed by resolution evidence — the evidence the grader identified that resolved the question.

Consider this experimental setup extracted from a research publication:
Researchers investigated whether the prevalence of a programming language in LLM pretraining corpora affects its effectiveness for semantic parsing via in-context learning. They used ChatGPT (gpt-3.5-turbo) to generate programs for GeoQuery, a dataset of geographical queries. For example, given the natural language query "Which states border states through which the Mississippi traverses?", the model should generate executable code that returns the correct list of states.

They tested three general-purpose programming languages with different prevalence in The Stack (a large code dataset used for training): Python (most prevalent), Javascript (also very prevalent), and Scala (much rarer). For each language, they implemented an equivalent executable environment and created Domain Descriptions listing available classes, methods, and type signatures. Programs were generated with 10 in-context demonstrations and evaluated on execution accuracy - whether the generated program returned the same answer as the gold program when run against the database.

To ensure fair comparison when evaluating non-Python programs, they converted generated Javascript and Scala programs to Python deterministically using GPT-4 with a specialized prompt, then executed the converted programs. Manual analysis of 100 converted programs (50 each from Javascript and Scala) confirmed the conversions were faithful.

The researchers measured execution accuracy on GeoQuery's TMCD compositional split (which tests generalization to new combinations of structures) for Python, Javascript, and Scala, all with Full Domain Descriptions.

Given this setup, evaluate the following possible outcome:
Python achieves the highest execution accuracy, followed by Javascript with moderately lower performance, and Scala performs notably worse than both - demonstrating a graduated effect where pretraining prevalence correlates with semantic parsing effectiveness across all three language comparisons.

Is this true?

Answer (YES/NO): NO